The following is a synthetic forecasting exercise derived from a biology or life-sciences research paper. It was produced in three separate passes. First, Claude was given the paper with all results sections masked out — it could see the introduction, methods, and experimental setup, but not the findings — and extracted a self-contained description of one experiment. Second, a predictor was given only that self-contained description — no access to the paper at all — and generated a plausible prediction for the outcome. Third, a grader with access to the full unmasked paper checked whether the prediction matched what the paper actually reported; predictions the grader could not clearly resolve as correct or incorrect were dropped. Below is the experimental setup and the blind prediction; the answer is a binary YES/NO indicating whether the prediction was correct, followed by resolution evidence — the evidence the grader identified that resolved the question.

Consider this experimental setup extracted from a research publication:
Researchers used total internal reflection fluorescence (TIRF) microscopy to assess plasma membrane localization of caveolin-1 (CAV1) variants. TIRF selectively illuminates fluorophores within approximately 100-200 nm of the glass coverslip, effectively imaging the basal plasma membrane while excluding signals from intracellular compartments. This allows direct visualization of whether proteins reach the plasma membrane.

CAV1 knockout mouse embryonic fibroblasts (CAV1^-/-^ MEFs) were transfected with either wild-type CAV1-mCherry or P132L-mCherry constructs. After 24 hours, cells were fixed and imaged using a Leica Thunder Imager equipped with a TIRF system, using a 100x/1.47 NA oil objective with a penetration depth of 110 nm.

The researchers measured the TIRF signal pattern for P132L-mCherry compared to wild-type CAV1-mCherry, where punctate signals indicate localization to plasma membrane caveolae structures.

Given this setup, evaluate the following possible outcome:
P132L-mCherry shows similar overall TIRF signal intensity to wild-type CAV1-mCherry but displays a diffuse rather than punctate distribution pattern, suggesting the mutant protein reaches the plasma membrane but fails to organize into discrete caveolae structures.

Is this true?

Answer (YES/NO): NO